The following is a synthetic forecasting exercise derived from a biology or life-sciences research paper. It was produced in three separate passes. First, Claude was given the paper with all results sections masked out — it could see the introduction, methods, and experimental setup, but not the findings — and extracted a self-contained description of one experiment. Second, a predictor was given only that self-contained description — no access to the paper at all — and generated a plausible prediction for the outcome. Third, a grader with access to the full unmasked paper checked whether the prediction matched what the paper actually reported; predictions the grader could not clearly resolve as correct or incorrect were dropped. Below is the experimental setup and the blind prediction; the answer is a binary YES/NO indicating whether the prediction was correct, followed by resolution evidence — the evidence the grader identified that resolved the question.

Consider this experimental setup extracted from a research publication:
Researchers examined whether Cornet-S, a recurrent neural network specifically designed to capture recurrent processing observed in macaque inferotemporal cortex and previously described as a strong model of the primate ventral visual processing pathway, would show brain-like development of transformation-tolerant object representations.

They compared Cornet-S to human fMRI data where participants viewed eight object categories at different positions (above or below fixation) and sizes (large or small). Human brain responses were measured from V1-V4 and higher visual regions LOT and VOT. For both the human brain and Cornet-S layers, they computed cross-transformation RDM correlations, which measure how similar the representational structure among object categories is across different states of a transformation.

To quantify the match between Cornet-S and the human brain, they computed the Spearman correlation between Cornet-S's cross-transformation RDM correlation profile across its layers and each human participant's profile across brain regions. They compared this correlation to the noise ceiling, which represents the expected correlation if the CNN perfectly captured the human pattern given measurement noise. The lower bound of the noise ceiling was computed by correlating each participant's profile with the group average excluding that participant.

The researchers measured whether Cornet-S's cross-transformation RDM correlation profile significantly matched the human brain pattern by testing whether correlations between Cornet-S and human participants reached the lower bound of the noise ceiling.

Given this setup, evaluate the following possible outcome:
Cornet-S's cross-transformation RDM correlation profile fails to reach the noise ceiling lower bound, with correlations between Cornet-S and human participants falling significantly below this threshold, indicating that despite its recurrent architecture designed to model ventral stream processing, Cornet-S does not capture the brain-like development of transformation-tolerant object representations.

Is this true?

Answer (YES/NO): YES